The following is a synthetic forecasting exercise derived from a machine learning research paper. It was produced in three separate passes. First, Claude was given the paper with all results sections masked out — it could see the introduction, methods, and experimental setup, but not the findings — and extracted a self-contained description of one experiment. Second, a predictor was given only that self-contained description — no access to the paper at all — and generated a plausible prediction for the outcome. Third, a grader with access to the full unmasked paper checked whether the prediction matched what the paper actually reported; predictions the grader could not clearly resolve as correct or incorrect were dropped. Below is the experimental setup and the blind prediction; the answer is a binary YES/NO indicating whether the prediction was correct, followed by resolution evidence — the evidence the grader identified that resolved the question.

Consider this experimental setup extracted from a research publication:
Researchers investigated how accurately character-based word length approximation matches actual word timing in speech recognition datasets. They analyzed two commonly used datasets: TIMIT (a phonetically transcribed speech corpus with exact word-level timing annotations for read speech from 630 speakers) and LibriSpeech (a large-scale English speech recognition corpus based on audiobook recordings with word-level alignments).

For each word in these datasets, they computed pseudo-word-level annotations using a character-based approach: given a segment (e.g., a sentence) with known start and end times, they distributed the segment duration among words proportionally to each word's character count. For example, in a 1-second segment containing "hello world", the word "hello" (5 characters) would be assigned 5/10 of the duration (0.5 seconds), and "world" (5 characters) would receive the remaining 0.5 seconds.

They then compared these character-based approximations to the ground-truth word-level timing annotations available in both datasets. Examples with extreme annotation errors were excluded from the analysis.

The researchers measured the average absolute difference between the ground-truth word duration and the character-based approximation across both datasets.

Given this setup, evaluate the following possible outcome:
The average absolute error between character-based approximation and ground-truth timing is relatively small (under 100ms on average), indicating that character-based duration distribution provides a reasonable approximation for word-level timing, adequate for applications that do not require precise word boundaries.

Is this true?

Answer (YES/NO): YES